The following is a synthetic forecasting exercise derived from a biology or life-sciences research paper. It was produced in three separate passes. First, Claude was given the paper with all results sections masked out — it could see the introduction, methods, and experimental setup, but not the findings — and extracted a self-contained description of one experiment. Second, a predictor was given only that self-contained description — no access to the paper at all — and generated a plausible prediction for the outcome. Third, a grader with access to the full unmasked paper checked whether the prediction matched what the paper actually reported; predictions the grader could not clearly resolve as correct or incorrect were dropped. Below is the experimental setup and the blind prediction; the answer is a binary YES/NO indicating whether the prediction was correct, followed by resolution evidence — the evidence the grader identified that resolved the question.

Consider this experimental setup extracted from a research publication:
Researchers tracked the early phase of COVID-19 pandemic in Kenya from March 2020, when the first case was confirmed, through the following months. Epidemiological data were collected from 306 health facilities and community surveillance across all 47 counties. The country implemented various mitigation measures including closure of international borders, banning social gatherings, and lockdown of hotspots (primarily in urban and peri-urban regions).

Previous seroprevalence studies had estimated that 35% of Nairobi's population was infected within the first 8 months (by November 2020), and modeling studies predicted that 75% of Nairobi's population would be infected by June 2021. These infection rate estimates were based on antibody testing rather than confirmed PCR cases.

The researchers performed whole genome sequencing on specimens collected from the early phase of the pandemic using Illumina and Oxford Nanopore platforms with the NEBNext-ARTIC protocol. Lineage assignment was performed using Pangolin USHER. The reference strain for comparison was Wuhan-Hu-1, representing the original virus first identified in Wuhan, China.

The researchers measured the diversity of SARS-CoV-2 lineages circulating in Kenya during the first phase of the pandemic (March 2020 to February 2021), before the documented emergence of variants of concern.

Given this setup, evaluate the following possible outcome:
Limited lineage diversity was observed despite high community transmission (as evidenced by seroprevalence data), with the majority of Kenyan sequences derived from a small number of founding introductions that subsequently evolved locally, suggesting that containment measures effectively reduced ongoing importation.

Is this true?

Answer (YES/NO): YES